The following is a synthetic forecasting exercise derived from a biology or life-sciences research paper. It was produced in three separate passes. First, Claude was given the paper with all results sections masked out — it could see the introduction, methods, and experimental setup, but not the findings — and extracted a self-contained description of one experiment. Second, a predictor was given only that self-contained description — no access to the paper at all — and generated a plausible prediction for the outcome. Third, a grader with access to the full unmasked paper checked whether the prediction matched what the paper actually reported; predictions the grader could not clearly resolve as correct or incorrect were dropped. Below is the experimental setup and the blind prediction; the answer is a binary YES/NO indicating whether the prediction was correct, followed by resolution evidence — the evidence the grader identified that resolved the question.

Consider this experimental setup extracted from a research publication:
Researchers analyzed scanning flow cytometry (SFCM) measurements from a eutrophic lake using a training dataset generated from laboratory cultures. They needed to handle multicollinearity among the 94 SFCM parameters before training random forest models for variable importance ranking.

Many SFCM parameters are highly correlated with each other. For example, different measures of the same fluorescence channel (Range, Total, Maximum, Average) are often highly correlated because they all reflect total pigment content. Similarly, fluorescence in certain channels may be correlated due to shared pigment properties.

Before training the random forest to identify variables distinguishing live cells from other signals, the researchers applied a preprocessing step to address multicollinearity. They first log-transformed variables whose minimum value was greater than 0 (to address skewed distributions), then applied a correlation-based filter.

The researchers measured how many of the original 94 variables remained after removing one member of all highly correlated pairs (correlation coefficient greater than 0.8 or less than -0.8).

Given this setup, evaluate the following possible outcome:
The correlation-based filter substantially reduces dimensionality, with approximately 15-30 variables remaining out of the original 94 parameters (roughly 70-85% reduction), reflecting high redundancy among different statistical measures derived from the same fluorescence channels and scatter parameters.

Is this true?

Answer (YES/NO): NO